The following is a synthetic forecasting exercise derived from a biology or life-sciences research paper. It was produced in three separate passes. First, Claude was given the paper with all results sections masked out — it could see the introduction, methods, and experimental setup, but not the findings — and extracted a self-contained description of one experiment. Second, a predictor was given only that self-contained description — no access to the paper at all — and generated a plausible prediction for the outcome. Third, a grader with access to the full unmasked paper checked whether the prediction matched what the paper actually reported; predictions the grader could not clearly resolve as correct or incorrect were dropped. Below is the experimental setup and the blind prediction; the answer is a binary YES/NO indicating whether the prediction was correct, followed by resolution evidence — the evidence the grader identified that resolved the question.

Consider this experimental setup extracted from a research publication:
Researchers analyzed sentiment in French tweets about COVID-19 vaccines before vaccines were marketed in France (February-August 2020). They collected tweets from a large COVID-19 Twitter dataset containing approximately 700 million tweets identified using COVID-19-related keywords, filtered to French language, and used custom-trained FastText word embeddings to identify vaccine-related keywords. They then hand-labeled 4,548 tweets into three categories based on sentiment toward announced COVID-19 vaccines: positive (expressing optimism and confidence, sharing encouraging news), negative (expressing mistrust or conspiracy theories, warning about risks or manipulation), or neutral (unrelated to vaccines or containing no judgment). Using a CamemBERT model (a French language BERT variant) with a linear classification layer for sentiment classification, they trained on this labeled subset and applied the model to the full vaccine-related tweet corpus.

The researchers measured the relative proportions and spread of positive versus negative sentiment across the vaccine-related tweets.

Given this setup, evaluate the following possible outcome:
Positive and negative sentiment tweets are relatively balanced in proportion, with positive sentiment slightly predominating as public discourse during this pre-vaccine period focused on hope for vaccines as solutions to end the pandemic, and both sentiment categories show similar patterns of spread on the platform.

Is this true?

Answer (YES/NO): NO